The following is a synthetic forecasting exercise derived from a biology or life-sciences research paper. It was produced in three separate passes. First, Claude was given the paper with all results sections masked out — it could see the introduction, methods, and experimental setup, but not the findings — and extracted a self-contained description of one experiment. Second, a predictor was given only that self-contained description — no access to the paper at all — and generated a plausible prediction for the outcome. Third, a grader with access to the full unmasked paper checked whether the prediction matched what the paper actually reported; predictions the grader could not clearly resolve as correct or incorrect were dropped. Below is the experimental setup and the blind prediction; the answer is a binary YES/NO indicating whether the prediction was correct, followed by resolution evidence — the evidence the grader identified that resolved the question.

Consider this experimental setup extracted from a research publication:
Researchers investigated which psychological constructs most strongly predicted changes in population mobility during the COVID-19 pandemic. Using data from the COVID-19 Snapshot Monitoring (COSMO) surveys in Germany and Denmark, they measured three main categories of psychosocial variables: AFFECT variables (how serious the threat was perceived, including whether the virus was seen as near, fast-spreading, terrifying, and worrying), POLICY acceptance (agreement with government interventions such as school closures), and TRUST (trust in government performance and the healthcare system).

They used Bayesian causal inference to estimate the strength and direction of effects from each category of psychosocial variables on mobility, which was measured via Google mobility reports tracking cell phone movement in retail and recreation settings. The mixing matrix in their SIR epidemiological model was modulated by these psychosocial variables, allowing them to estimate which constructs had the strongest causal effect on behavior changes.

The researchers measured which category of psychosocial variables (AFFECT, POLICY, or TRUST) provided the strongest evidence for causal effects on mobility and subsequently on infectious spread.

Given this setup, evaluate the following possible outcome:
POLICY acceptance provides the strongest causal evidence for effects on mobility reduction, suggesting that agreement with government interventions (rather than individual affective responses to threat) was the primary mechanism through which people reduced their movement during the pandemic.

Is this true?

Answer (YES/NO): NO